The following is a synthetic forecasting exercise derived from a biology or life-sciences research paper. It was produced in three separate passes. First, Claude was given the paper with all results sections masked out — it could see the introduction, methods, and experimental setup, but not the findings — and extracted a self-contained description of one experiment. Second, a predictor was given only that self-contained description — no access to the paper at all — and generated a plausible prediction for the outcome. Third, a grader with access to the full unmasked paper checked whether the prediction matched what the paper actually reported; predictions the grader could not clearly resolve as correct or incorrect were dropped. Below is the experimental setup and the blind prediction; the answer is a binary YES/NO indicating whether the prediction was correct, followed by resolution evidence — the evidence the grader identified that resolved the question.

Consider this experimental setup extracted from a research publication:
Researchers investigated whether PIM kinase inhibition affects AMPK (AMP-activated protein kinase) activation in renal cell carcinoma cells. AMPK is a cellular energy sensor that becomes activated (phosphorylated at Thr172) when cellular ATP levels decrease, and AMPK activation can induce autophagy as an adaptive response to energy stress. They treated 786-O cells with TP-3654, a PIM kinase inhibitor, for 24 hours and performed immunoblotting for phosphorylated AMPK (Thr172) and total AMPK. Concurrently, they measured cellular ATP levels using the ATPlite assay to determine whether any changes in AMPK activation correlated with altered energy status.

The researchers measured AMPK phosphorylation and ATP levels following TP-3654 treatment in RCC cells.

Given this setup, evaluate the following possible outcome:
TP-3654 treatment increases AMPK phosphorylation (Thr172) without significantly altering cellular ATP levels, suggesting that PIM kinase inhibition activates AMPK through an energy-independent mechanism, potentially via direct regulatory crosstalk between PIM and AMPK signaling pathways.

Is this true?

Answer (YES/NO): NO